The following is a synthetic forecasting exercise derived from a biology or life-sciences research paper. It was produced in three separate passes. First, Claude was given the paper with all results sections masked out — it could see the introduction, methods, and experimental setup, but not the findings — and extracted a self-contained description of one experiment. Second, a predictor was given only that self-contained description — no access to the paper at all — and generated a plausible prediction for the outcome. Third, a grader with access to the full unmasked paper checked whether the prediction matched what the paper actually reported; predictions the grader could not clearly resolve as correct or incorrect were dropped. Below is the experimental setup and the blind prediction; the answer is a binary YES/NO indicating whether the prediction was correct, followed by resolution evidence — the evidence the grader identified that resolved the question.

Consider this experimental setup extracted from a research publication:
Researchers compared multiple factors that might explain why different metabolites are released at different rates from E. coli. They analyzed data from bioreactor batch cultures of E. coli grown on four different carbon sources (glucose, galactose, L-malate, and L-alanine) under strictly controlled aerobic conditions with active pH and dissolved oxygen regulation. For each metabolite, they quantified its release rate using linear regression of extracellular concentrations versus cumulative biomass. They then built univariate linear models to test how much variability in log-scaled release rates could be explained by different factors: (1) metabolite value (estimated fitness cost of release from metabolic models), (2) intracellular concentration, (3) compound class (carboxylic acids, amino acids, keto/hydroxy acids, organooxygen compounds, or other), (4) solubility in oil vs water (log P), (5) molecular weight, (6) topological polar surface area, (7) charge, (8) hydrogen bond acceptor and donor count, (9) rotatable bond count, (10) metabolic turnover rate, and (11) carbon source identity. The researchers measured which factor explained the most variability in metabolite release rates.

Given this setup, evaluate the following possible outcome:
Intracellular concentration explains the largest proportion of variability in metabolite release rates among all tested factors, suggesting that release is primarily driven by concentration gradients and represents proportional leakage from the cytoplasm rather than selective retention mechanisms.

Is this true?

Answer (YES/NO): NO